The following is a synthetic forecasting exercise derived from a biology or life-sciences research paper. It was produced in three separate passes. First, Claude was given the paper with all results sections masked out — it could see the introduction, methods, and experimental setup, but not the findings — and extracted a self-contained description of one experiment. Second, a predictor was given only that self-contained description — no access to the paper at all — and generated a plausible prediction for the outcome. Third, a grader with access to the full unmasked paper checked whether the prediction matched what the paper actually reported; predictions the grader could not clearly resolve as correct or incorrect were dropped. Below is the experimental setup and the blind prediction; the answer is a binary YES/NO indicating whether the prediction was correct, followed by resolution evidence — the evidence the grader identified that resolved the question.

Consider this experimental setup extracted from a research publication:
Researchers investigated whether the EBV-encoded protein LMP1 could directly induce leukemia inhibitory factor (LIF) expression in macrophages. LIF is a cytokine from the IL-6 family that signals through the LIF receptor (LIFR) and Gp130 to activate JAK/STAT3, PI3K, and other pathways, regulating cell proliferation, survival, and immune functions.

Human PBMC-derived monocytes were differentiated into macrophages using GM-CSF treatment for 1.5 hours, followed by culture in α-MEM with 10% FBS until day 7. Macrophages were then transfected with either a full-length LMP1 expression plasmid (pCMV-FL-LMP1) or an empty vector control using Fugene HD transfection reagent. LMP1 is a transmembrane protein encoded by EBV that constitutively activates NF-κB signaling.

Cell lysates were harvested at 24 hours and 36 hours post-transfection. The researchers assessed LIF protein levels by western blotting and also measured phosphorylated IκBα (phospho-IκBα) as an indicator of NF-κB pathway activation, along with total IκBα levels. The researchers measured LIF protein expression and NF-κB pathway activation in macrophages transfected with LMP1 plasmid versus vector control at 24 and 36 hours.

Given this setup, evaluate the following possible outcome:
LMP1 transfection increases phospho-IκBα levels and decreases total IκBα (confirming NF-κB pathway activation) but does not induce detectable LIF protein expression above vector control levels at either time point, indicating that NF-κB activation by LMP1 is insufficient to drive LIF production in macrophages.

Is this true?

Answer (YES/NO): NO